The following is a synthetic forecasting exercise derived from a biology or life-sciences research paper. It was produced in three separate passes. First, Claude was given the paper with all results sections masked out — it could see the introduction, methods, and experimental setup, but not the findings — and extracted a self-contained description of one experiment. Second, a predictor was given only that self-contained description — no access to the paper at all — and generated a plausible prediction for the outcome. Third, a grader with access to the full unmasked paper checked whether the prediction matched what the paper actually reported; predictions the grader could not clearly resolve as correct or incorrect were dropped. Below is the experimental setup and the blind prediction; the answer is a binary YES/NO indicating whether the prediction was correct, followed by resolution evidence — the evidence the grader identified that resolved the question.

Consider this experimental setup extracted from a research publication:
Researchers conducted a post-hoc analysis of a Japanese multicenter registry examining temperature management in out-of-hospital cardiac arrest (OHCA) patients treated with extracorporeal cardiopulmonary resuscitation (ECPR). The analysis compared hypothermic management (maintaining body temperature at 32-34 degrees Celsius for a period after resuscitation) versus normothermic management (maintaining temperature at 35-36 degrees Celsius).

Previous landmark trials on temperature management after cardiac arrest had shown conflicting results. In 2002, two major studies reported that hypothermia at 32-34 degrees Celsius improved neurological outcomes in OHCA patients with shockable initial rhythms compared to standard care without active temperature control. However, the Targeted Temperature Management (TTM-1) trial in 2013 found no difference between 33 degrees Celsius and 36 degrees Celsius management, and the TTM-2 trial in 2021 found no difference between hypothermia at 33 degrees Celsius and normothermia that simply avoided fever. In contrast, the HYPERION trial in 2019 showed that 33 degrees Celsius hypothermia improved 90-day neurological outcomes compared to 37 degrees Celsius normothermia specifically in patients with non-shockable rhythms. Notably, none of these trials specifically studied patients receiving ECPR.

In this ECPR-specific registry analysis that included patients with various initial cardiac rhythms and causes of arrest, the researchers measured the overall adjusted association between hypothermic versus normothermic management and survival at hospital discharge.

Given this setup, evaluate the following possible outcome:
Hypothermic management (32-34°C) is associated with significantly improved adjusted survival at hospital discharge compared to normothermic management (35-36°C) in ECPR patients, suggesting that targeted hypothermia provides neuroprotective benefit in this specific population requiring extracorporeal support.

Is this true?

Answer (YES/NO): YES